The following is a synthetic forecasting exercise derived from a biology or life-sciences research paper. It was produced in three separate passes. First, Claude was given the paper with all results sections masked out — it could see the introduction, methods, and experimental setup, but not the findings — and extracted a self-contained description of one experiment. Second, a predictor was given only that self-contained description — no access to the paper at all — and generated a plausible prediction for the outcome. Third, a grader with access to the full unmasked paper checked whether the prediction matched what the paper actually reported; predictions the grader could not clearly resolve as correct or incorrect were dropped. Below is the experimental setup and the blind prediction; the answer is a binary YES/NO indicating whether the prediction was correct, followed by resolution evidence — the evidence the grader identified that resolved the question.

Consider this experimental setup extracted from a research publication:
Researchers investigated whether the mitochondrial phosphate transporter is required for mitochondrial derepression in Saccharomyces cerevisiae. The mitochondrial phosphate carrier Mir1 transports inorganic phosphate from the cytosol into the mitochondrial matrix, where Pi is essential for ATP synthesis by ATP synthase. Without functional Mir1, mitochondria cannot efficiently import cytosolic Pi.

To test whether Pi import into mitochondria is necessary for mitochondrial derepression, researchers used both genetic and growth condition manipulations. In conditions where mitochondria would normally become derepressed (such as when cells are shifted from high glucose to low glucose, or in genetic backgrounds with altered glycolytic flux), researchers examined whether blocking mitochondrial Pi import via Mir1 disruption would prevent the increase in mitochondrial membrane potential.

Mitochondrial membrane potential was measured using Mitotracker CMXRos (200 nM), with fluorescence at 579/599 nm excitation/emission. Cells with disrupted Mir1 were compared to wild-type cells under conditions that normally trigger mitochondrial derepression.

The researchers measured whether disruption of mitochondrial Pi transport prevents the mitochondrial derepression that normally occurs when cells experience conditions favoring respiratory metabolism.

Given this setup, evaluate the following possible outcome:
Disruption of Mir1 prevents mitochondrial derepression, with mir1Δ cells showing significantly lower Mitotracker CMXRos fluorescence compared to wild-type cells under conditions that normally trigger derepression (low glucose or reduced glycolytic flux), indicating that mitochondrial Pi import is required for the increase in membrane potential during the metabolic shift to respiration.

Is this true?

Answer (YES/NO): YES